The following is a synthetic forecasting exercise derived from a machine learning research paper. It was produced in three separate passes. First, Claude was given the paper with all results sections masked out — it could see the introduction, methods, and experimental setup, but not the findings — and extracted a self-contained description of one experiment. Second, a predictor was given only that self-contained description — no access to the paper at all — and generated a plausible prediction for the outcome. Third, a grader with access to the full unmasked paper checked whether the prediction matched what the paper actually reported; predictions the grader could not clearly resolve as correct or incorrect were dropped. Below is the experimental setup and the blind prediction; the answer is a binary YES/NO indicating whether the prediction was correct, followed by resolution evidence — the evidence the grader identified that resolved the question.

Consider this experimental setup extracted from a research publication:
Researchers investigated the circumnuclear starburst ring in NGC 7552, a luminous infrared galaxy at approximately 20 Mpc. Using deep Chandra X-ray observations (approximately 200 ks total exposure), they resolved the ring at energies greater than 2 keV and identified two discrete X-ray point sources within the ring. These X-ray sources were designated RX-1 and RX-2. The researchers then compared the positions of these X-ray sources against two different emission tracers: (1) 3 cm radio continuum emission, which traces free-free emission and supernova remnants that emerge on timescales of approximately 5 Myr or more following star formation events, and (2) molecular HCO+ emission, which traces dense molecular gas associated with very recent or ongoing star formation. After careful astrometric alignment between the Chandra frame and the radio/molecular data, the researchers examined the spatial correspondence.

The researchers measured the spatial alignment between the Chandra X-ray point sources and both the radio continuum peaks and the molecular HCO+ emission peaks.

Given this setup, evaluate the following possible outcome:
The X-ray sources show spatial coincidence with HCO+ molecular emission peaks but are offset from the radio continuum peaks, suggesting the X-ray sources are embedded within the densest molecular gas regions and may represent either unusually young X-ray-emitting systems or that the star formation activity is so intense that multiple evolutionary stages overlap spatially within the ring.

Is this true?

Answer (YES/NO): NO